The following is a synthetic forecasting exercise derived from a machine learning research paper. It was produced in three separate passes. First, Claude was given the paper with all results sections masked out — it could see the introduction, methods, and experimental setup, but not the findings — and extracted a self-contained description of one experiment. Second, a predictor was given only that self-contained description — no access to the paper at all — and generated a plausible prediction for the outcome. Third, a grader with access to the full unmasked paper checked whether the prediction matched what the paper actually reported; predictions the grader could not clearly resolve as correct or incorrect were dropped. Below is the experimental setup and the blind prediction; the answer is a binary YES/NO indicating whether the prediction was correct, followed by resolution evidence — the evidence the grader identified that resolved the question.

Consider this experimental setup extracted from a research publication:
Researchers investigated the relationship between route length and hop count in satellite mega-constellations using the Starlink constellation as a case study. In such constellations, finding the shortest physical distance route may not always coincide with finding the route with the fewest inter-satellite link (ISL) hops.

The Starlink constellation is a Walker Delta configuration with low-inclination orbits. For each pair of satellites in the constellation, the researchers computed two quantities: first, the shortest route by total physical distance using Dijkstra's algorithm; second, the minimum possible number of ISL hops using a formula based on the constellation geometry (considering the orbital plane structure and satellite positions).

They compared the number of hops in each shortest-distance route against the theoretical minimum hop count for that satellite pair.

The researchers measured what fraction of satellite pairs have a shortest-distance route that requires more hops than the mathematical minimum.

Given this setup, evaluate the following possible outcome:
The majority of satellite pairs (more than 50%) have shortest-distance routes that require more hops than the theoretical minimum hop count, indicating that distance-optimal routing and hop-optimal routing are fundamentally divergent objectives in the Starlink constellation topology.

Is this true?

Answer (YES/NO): NO